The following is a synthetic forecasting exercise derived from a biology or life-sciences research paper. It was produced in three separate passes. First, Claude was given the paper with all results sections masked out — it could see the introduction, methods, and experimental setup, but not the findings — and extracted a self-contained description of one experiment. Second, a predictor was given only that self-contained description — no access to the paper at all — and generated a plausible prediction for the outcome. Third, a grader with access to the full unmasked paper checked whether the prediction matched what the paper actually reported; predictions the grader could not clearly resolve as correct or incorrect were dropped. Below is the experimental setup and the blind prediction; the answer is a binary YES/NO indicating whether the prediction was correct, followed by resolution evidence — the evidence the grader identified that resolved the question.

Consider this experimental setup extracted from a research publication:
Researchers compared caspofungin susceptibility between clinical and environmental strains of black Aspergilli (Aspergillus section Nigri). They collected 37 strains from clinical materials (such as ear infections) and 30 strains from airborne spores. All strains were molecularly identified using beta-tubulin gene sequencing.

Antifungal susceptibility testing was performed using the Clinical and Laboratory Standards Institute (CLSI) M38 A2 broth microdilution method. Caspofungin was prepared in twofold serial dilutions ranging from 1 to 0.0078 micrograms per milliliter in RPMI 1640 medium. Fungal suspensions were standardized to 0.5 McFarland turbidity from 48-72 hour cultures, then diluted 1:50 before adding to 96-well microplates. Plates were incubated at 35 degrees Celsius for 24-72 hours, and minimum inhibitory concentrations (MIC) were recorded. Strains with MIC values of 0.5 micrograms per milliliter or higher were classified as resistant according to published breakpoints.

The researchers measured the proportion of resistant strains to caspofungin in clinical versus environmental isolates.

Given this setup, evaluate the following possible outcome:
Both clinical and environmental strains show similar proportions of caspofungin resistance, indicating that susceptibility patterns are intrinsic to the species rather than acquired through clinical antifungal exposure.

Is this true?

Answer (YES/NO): NO